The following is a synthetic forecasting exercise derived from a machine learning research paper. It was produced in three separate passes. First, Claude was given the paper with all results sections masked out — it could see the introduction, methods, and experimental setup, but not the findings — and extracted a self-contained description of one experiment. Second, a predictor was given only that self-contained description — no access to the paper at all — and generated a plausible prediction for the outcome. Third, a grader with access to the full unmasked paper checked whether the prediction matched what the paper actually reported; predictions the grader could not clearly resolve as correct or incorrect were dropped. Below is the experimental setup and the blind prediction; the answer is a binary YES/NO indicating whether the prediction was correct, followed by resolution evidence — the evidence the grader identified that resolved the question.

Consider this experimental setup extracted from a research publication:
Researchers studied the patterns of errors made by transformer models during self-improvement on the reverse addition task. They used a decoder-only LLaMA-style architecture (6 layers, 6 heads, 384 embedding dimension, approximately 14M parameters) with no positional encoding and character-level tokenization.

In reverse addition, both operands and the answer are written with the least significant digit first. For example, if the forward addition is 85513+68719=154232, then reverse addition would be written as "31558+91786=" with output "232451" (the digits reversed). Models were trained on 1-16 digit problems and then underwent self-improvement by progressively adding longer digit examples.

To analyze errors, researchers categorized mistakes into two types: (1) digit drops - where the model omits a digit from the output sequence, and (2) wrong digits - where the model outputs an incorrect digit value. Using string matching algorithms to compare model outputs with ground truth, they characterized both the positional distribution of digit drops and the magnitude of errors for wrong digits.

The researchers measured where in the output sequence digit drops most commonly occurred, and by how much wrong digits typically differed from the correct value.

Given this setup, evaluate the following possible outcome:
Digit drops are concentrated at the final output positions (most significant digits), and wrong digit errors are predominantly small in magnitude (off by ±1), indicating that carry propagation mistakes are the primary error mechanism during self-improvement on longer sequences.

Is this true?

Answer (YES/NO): YES